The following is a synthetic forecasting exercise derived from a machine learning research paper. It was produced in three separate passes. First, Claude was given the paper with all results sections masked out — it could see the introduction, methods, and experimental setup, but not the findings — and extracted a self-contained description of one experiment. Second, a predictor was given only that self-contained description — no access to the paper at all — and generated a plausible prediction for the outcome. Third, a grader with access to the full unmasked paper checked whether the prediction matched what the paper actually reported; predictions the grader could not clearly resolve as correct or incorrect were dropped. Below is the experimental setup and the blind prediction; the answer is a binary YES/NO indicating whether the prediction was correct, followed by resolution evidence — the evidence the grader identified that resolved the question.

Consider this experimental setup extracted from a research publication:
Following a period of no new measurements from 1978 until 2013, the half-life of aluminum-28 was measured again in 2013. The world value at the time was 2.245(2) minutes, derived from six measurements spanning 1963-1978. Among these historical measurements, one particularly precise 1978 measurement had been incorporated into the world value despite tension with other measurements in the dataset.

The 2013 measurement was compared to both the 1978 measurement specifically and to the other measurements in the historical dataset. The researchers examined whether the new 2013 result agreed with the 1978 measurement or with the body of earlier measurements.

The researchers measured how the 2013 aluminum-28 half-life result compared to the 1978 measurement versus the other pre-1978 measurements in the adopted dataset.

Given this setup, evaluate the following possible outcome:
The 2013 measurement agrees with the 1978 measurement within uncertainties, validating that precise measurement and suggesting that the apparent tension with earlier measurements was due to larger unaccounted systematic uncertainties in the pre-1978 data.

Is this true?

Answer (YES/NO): NO